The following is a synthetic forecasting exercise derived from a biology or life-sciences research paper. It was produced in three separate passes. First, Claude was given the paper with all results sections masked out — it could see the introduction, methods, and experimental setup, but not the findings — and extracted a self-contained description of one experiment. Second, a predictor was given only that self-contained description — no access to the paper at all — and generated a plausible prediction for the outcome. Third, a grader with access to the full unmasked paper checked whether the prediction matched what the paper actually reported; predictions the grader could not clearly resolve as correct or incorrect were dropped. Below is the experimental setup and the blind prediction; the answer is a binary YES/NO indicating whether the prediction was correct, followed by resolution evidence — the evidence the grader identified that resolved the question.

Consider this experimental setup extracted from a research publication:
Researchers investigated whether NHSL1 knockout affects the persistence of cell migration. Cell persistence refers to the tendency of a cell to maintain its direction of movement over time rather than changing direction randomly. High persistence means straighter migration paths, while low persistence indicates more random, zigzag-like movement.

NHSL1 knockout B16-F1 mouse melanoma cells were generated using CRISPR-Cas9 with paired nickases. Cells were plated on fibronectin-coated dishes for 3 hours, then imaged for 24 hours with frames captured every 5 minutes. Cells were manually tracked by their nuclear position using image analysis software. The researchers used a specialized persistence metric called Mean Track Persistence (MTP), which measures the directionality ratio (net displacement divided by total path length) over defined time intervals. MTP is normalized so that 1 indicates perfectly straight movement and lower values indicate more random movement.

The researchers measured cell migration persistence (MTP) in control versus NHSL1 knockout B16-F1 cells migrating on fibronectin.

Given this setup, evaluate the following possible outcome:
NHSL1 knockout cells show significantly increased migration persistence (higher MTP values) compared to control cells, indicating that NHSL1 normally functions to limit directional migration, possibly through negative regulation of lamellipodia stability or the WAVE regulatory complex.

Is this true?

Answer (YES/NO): YES